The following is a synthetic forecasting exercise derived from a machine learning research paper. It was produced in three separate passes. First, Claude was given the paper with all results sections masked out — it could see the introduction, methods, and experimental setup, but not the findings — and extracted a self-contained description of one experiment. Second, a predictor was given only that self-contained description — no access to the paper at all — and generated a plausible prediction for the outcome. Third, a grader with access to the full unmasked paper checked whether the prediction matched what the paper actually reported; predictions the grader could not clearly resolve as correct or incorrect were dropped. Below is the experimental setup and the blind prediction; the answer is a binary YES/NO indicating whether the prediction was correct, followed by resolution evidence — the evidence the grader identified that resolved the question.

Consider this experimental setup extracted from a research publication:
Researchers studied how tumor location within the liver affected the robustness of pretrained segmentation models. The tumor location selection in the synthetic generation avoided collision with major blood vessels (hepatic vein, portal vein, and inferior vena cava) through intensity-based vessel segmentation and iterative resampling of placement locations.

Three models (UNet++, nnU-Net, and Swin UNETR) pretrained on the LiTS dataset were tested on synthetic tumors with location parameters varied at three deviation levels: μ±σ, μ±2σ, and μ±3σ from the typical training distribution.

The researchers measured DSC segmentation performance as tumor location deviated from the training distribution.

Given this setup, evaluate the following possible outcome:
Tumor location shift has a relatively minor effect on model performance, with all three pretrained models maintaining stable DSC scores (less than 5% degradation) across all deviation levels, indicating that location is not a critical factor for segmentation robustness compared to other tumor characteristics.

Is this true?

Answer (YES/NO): YES